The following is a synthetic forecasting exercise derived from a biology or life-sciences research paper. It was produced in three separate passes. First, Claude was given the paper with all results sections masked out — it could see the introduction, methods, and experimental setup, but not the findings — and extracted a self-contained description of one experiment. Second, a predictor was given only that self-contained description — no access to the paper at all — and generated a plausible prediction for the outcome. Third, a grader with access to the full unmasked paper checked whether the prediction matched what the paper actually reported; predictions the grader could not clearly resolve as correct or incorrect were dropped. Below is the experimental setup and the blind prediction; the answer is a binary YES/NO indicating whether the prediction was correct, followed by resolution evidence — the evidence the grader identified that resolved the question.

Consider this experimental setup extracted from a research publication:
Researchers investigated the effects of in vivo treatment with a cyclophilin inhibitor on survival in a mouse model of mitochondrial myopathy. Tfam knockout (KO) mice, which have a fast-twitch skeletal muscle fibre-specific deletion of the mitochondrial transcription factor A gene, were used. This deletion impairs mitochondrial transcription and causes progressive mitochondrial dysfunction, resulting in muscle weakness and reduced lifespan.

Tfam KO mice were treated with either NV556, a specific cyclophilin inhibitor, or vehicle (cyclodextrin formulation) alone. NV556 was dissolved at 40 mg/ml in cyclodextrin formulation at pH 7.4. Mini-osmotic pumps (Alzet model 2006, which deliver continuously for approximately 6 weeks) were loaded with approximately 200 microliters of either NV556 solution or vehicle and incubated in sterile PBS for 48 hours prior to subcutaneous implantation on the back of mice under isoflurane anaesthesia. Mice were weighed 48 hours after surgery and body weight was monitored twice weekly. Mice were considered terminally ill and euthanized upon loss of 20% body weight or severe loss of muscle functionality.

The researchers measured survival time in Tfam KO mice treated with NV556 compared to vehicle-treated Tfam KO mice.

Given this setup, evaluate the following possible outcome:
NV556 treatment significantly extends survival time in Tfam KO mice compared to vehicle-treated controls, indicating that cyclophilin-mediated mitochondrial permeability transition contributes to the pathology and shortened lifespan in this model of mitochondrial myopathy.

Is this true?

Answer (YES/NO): YES